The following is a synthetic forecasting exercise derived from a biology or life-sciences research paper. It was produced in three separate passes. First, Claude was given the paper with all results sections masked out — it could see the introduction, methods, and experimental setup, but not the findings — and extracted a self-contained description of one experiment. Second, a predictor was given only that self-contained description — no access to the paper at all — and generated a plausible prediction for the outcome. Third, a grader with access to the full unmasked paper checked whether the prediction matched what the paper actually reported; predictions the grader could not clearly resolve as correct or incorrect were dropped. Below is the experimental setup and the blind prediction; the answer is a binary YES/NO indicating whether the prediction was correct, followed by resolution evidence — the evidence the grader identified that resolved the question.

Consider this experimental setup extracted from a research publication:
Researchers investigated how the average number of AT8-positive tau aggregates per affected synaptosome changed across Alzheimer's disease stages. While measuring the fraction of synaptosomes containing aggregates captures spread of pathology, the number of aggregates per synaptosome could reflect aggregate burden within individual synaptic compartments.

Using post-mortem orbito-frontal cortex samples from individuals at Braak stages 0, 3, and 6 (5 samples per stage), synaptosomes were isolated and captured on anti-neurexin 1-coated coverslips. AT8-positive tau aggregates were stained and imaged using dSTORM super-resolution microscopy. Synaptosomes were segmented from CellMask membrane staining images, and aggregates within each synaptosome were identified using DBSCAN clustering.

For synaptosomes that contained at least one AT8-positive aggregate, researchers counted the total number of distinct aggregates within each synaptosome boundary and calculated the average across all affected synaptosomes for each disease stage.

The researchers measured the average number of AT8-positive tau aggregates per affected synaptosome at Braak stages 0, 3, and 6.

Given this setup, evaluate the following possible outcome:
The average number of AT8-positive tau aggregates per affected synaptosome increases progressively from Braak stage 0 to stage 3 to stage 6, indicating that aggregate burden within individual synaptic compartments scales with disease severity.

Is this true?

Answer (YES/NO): NO